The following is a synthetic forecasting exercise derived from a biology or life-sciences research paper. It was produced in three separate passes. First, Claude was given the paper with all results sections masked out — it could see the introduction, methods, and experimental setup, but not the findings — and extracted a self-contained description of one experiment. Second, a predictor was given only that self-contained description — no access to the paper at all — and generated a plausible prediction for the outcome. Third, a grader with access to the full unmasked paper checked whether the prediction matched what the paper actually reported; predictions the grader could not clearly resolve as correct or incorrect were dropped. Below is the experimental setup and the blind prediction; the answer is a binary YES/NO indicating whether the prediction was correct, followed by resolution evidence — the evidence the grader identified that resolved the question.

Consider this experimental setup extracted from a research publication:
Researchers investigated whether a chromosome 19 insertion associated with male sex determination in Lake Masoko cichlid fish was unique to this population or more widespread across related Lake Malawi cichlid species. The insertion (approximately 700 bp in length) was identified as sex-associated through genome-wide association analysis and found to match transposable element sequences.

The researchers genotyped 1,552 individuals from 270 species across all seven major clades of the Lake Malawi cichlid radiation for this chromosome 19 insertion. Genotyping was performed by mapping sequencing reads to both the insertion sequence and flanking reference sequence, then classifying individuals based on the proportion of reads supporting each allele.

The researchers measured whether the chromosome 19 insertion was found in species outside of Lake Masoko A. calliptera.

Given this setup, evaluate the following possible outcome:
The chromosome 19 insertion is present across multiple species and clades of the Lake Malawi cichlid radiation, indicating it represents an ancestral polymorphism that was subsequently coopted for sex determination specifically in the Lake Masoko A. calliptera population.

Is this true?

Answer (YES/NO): NO